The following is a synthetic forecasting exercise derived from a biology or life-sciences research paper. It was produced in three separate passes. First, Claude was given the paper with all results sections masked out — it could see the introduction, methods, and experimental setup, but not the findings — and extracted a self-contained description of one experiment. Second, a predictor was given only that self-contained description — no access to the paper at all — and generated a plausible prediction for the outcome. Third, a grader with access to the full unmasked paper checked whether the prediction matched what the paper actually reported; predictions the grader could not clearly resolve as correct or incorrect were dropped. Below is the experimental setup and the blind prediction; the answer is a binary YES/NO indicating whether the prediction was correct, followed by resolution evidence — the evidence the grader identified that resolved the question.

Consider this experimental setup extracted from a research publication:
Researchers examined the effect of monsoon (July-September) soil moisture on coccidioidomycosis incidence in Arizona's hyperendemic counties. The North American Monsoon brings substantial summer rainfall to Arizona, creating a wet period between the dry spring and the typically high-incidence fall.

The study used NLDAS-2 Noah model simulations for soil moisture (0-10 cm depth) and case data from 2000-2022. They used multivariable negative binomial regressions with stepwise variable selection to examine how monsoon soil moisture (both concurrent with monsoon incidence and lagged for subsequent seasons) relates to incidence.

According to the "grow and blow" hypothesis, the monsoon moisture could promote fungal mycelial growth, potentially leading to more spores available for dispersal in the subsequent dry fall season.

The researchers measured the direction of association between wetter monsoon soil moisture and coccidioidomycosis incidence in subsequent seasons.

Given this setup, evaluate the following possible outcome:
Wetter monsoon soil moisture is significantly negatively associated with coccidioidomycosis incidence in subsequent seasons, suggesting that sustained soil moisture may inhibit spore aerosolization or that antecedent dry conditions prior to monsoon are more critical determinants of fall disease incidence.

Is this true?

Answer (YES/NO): NO